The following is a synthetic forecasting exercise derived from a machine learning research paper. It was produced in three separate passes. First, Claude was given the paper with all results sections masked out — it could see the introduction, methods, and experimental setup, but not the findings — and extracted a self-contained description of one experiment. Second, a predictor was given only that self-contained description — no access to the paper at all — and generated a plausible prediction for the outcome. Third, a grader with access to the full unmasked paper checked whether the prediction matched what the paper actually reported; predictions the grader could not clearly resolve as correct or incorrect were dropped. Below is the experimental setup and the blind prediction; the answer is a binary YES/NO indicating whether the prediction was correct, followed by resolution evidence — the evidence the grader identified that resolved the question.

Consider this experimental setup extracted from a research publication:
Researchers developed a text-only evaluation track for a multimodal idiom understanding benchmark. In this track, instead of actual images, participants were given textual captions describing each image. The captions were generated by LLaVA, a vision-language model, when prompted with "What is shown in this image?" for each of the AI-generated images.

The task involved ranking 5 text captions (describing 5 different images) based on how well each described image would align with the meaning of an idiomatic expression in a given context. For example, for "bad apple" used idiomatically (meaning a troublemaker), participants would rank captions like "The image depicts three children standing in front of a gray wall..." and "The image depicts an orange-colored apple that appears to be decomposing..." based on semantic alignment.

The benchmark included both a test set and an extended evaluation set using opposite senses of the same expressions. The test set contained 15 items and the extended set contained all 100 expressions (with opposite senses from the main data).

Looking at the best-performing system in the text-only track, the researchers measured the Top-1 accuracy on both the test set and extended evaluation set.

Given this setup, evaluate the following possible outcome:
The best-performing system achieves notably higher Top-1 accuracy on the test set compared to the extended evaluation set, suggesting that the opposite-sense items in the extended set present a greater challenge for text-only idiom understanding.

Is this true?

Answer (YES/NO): YES